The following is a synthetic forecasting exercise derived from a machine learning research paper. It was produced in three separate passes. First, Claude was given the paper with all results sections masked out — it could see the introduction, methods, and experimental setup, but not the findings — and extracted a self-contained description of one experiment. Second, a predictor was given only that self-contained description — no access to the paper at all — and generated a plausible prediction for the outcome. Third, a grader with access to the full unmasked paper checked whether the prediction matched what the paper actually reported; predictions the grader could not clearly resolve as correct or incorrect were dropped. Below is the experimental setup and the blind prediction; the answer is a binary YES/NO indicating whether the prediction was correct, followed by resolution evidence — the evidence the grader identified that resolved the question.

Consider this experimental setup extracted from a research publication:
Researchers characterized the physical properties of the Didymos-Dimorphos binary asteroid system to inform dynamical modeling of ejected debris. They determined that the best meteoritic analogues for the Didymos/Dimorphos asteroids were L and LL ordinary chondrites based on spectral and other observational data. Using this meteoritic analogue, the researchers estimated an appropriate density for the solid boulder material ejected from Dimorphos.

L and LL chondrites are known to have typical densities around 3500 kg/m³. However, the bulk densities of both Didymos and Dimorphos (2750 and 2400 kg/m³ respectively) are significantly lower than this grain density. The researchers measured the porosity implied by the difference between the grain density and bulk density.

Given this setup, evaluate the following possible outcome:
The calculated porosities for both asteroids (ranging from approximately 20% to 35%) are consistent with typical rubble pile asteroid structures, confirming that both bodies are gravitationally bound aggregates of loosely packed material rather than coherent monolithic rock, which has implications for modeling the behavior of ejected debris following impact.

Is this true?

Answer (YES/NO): NO